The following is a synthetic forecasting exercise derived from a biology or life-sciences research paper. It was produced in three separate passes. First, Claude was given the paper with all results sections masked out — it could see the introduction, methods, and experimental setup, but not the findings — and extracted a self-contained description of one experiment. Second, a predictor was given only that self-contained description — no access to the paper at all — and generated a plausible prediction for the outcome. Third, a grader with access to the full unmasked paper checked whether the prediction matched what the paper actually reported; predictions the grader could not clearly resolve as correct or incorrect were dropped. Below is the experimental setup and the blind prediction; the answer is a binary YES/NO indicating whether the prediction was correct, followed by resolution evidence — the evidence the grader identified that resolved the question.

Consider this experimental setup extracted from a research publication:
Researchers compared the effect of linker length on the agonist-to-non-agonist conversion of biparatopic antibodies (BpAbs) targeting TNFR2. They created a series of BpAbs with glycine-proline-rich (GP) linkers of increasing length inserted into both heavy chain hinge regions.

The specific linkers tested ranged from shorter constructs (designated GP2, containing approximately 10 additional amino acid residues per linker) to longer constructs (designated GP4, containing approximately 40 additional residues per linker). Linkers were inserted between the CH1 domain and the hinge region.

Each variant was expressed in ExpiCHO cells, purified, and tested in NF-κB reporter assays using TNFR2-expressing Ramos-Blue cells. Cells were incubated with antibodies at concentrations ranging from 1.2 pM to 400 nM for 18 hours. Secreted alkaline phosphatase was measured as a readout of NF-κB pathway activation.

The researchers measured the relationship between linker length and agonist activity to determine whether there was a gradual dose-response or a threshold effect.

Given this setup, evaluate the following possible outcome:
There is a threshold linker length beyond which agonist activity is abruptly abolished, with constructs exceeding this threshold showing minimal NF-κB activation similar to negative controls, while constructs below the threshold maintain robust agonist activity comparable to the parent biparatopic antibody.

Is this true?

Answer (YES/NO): NO